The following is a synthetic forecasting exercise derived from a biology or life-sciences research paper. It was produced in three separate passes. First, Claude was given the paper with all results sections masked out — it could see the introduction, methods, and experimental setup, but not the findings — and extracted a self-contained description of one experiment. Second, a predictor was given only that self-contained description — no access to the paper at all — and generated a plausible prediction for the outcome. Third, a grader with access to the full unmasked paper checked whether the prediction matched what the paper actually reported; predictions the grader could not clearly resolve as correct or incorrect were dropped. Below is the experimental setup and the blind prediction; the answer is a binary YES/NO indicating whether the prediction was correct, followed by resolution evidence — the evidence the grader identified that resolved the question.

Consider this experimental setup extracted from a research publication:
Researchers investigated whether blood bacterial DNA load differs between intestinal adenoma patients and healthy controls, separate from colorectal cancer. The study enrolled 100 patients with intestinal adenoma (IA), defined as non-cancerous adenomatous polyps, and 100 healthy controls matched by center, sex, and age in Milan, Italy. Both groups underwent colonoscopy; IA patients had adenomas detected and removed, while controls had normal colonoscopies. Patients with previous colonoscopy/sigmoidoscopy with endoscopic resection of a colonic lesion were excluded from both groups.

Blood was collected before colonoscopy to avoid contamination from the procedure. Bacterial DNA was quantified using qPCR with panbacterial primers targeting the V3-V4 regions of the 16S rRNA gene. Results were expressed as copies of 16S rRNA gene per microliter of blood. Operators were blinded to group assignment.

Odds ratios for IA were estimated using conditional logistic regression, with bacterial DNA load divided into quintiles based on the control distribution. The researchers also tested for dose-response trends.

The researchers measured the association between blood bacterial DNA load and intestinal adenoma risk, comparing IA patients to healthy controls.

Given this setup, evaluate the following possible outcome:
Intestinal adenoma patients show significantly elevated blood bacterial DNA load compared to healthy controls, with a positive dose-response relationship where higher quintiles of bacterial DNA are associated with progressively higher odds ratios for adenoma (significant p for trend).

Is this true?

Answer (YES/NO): NO